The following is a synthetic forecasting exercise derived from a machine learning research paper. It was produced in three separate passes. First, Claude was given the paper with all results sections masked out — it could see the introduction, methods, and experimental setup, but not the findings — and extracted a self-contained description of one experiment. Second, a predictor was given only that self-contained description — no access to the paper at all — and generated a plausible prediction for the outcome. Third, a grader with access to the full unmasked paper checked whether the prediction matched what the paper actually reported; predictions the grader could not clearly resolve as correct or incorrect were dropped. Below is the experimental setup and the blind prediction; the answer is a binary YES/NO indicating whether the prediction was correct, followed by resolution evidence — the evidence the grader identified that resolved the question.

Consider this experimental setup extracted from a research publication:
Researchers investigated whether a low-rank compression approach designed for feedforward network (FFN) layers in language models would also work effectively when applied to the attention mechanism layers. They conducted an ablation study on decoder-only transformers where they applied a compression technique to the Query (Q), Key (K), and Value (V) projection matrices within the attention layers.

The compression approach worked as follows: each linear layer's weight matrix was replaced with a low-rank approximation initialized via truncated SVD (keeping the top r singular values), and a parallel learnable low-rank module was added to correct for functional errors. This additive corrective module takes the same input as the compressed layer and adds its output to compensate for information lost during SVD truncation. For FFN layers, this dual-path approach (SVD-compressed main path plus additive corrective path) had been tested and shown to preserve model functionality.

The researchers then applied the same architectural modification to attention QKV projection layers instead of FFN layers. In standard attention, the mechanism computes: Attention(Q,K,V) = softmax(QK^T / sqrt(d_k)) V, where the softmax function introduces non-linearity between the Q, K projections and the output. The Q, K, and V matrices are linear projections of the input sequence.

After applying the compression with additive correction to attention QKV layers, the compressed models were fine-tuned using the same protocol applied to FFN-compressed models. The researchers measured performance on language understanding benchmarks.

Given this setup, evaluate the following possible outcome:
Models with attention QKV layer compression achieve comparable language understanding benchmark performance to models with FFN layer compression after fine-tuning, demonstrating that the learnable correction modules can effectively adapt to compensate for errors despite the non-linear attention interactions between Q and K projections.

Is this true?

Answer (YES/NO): NO